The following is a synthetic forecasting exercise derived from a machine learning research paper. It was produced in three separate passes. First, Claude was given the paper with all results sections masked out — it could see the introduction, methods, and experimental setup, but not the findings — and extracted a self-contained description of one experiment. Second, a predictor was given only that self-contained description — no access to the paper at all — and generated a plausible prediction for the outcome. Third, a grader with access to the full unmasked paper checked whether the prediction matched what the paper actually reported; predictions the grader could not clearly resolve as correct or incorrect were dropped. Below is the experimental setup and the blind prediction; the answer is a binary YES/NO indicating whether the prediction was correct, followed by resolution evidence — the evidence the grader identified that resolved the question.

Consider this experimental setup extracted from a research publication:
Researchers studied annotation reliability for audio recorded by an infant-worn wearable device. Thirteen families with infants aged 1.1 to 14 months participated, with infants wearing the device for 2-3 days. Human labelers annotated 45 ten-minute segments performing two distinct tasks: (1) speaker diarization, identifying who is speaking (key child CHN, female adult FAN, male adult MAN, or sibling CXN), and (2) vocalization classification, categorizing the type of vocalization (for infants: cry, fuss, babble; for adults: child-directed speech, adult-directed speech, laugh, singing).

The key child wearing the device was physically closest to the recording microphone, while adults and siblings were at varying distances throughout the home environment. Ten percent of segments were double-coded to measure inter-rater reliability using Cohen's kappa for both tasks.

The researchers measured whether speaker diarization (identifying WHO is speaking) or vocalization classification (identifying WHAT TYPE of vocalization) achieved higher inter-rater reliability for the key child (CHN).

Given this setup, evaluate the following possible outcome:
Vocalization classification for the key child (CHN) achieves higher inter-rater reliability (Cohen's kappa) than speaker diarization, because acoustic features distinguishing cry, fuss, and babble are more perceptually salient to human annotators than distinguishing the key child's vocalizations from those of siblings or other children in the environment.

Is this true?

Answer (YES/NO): NO